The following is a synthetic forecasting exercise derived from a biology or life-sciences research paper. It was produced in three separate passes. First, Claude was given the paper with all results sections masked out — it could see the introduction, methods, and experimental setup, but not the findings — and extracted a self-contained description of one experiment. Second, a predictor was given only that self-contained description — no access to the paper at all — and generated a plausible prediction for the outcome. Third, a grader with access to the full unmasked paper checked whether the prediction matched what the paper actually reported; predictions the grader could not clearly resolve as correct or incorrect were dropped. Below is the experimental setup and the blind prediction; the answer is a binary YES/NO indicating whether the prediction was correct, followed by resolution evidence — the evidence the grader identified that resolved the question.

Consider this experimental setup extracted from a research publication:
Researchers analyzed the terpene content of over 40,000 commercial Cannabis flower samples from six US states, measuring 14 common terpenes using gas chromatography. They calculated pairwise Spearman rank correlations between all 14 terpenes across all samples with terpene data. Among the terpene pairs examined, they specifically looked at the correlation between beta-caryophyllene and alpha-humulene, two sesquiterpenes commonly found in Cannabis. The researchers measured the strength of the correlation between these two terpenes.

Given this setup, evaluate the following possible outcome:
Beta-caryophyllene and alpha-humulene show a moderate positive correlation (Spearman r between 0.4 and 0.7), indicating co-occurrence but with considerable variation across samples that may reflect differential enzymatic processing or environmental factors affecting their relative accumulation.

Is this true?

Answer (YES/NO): NO